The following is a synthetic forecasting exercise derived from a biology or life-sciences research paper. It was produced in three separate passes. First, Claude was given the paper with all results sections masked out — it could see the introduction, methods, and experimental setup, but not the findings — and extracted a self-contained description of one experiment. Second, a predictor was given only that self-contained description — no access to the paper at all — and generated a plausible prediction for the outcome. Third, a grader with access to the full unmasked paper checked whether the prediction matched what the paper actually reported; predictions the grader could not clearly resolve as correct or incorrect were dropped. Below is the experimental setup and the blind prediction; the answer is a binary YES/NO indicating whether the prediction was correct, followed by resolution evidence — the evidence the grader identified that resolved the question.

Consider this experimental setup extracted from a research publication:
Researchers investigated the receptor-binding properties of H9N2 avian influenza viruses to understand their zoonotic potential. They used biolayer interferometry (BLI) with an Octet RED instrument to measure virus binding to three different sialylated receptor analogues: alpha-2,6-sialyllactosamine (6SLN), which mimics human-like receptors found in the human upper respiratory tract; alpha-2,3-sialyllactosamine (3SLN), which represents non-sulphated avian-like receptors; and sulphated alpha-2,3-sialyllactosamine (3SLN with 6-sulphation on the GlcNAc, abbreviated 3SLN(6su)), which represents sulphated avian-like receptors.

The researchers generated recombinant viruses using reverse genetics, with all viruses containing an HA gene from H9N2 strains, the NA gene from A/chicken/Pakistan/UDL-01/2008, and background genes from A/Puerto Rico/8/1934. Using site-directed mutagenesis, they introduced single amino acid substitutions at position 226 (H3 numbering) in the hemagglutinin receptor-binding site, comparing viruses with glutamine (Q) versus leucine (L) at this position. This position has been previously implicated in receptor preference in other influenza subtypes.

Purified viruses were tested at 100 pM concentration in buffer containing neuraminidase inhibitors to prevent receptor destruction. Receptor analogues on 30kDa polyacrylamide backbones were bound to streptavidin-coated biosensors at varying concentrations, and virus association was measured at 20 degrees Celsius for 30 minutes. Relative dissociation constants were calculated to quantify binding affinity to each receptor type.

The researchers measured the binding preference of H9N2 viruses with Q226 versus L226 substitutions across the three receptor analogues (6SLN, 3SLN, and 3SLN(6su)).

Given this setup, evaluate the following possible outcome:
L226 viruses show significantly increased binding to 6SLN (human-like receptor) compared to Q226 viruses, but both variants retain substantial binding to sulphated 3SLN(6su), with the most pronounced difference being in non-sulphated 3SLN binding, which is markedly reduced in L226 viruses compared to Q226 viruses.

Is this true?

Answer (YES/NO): NO